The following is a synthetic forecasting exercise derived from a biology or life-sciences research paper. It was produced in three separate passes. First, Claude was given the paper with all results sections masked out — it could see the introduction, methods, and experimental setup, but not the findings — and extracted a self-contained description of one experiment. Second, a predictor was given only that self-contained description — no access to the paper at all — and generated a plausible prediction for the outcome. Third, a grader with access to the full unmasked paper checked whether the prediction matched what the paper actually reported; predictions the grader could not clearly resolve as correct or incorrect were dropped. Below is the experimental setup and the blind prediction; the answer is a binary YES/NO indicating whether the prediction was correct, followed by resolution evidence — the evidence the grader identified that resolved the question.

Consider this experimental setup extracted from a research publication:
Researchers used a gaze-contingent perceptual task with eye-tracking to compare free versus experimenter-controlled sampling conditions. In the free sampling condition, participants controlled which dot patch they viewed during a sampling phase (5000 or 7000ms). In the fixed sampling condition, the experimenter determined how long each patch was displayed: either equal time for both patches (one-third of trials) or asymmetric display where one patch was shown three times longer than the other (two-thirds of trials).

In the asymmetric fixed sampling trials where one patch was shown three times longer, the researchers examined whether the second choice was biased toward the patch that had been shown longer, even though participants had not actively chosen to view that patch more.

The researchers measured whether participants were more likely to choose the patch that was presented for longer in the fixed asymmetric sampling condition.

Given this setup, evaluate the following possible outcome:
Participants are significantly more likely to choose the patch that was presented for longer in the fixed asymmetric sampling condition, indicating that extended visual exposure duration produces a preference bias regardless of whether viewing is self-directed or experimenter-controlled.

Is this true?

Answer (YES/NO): NO